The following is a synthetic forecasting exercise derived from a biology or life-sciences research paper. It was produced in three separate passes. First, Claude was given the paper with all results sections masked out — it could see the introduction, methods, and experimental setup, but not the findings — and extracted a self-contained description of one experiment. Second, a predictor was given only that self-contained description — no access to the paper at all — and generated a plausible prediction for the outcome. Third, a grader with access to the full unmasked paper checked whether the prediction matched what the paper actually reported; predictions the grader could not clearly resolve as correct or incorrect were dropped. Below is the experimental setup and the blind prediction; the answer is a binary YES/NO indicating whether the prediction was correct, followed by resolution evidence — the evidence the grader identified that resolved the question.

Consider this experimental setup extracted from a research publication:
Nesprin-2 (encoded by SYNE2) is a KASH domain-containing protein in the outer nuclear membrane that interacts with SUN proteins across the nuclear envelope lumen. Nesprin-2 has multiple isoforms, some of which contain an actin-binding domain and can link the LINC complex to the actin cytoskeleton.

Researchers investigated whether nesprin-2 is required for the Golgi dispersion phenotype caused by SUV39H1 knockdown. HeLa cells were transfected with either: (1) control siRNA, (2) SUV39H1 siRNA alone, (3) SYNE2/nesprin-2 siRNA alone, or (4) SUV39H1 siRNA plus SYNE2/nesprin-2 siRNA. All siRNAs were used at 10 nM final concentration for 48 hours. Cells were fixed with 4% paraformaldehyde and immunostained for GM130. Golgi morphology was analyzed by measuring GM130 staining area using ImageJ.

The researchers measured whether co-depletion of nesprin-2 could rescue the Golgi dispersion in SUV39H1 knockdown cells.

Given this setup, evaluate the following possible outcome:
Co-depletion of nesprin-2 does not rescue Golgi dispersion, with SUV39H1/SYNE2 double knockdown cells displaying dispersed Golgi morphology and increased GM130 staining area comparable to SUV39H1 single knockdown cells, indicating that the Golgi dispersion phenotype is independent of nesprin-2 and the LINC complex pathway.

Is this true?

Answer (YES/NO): NO